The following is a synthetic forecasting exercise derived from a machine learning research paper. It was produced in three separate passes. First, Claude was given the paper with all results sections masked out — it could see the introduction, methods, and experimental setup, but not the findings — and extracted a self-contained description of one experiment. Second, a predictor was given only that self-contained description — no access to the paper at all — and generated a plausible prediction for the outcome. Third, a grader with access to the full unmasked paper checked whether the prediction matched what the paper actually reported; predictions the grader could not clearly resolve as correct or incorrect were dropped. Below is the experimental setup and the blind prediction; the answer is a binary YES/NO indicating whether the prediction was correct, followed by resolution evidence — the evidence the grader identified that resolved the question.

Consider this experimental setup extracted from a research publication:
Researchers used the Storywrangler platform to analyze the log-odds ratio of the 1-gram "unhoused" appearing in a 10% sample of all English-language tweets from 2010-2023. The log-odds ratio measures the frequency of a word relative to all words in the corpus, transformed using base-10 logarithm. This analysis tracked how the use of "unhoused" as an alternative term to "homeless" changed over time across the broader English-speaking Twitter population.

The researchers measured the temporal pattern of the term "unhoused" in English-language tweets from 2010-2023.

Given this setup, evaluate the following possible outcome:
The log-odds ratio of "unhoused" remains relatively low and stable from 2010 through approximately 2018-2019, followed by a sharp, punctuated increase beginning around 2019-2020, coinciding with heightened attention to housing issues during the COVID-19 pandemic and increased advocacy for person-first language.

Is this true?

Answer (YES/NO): NO